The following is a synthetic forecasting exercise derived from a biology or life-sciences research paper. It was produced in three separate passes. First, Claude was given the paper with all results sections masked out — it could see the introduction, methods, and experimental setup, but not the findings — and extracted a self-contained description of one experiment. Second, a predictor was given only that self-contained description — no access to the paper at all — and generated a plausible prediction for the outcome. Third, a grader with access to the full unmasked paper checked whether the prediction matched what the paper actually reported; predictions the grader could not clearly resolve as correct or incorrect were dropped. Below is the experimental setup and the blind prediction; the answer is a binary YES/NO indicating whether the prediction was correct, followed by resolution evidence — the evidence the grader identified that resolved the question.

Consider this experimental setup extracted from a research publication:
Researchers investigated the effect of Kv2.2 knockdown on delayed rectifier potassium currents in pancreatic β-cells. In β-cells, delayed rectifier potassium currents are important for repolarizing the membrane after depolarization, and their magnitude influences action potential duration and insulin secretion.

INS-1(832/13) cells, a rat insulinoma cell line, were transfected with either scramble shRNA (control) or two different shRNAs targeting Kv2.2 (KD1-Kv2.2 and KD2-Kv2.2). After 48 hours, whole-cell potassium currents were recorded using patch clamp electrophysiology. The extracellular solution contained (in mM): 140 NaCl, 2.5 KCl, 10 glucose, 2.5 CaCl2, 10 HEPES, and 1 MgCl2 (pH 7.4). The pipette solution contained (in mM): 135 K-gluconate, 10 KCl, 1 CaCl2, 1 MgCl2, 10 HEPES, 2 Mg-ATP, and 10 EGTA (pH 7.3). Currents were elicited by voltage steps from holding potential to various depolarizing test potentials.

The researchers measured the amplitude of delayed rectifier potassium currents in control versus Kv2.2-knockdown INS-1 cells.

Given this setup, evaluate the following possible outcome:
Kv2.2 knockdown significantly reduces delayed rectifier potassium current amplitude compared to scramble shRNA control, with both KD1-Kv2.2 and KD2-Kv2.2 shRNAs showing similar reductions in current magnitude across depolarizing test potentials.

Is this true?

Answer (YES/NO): NO